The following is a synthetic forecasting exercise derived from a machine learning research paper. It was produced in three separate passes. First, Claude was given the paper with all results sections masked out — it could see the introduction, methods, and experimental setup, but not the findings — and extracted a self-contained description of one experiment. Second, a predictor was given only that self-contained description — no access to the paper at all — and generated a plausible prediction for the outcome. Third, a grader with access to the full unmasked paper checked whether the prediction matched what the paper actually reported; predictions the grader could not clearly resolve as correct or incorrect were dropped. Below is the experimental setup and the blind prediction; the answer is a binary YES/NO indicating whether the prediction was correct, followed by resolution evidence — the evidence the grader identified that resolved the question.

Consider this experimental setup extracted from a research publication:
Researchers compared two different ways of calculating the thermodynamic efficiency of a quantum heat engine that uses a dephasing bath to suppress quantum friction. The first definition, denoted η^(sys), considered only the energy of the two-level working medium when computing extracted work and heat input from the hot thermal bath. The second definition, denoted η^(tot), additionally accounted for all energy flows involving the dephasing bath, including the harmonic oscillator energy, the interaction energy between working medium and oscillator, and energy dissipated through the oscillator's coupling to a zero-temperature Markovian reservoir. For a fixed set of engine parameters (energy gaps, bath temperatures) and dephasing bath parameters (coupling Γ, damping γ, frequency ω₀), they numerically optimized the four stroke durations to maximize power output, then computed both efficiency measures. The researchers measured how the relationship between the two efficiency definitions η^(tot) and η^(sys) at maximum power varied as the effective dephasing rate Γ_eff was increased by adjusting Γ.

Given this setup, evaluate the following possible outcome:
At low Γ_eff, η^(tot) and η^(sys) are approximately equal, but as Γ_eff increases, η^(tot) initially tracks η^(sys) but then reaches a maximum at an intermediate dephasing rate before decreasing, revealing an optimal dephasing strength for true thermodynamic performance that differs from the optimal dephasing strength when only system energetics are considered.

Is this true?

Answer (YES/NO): NO